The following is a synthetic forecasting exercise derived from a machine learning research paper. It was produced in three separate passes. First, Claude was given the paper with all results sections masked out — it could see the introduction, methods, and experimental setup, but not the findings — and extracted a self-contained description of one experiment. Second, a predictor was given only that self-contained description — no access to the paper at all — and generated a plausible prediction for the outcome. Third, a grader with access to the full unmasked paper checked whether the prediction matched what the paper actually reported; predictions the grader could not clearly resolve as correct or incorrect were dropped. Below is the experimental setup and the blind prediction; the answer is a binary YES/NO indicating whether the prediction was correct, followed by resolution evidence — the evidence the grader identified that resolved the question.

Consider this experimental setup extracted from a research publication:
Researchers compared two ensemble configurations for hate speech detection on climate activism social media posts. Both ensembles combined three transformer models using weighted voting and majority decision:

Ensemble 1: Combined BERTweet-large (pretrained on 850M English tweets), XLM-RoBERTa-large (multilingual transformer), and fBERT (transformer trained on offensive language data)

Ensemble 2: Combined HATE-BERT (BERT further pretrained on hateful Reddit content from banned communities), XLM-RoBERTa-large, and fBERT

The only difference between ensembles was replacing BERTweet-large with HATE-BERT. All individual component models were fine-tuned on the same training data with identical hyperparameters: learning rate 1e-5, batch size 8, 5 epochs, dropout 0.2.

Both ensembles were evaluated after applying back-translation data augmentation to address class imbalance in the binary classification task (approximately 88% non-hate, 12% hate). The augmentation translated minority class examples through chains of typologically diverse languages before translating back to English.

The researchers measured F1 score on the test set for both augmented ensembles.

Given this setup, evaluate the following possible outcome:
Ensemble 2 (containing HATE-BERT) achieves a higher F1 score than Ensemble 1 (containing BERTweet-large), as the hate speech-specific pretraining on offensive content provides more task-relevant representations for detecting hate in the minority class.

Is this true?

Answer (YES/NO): YES